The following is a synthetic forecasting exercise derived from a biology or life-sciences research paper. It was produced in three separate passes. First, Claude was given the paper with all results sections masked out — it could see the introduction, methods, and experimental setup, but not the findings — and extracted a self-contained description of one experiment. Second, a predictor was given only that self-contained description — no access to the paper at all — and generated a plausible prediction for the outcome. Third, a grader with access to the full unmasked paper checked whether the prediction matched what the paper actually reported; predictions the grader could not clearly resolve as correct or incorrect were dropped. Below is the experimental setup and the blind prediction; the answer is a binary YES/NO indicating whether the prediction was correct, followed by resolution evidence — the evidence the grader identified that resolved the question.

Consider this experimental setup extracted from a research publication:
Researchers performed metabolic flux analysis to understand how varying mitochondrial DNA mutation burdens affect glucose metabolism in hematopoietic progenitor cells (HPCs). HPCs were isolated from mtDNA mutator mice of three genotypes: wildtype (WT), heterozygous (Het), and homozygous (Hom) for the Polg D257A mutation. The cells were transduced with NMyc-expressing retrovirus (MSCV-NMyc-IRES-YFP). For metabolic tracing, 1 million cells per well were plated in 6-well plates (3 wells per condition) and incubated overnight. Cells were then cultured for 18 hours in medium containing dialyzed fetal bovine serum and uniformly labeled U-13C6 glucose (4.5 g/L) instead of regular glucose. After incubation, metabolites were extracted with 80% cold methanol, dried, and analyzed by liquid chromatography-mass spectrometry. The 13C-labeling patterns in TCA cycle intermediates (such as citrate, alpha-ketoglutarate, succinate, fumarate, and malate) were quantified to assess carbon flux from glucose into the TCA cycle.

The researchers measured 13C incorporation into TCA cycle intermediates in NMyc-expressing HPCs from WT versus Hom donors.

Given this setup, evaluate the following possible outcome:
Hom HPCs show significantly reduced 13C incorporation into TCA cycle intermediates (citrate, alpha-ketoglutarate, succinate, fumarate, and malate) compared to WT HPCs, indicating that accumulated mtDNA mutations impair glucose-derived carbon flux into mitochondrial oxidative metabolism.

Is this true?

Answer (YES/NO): YES